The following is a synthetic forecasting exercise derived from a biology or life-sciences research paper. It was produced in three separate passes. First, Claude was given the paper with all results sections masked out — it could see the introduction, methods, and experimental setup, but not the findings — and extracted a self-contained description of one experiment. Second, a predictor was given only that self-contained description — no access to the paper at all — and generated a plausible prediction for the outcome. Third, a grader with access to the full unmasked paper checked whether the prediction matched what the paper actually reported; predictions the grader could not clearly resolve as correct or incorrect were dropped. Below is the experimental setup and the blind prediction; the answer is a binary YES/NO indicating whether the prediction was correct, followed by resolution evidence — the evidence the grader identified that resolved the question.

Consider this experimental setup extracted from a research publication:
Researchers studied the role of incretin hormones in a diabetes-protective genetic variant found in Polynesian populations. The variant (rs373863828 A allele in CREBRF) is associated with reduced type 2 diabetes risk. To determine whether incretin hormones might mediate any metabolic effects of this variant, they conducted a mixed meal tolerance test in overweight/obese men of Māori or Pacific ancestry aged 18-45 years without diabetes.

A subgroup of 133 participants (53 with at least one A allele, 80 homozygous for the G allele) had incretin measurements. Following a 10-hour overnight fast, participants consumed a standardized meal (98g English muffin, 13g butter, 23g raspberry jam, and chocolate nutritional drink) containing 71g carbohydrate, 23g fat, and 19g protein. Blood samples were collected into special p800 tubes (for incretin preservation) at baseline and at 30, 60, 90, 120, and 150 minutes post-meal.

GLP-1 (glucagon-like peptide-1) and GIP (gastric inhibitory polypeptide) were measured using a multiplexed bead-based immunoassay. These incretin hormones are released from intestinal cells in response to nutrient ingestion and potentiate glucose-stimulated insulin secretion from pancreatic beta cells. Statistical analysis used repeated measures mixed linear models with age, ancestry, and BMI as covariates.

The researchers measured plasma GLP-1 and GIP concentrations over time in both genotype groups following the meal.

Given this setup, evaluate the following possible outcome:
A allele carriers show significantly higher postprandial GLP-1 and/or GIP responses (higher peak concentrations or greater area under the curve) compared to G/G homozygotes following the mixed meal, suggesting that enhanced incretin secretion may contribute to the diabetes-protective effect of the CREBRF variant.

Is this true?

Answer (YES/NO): NO